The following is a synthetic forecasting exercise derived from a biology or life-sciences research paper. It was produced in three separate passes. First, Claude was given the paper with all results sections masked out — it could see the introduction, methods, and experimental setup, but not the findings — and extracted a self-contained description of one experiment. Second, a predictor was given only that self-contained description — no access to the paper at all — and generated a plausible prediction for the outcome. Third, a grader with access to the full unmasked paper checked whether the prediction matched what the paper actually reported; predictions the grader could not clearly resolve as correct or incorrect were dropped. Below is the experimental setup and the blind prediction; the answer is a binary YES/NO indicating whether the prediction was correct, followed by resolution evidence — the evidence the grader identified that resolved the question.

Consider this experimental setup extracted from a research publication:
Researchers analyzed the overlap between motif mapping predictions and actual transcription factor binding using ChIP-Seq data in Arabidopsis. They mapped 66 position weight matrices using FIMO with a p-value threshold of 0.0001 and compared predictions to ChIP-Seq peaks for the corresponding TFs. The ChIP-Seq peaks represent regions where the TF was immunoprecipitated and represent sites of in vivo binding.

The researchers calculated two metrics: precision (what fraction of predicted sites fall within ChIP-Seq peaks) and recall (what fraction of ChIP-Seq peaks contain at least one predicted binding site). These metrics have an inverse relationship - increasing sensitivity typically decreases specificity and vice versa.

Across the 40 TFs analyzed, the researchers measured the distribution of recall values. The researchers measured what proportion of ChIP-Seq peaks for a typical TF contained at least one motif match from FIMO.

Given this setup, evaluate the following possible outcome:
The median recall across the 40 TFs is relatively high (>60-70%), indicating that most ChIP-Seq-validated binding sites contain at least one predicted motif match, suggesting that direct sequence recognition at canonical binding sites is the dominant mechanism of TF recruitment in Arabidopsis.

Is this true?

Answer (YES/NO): NO